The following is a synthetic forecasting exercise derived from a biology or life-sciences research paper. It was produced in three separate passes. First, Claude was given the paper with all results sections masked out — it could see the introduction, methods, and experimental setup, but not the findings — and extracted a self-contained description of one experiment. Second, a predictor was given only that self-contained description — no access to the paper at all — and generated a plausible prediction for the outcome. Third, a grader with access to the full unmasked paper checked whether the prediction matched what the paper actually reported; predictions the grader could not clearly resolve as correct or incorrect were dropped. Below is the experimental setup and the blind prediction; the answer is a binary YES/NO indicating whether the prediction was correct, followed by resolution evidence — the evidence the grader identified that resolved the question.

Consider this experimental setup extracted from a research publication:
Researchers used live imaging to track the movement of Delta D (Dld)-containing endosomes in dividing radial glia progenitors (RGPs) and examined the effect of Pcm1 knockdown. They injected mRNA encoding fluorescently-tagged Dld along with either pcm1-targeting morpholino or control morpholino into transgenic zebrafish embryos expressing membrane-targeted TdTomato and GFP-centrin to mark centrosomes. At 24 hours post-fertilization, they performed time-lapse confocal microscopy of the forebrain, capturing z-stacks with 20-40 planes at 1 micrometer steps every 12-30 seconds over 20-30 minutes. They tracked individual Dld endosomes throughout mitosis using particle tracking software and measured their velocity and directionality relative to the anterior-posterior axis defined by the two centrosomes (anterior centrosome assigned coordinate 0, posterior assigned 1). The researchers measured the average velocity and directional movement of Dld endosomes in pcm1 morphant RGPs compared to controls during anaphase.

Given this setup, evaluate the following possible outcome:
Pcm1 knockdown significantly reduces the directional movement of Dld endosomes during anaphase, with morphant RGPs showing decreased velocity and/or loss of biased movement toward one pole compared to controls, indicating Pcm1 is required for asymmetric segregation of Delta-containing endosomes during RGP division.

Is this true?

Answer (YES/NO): NO